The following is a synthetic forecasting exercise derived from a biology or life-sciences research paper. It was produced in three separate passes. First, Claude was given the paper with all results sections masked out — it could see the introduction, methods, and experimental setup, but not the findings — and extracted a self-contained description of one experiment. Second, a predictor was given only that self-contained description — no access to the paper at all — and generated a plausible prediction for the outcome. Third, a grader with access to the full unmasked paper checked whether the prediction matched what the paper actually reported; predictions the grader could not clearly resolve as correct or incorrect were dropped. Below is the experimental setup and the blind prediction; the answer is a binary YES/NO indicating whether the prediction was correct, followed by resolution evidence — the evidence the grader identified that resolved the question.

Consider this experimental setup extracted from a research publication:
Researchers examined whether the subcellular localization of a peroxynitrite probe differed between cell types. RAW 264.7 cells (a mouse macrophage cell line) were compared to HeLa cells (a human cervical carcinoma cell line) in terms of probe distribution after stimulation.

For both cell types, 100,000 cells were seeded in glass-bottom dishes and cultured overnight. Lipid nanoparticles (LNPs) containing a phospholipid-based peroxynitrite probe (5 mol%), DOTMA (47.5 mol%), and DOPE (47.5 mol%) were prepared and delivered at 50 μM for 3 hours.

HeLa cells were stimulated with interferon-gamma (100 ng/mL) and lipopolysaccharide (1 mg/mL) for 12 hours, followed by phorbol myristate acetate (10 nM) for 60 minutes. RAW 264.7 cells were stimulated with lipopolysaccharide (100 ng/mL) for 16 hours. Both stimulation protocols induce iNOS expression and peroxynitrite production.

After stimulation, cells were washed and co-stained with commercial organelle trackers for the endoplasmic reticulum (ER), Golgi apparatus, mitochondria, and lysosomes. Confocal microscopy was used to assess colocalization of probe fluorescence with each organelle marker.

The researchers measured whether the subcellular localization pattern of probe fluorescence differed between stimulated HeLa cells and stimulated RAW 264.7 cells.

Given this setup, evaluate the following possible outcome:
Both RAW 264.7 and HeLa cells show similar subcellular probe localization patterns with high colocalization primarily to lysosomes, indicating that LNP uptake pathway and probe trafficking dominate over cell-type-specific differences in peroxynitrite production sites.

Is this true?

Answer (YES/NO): NO